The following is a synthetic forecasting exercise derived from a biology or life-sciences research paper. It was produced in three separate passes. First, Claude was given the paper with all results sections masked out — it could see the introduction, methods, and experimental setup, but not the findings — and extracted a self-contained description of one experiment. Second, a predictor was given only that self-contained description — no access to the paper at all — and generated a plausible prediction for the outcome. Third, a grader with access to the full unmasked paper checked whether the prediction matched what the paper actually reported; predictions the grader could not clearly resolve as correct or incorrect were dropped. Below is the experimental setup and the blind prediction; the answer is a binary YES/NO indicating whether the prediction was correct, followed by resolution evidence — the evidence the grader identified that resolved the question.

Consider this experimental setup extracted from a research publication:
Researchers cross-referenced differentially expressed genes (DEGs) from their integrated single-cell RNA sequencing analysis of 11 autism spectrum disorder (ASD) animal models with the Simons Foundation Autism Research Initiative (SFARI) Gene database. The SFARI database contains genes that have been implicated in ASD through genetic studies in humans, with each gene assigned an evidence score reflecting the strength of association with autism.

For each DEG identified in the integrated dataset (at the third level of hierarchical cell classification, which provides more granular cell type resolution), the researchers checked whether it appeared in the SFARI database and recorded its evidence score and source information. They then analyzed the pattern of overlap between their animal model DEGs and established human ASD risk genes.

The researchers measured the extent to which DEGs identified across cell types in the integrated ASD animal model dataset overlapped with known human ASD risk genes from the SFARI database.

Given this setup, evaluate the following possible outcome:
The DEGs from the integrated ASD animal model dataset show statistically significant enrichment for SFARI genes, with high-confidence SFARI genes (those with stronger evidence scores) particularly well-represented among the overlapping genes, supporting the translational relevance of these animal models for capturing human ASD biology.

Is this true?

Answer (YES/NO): YES